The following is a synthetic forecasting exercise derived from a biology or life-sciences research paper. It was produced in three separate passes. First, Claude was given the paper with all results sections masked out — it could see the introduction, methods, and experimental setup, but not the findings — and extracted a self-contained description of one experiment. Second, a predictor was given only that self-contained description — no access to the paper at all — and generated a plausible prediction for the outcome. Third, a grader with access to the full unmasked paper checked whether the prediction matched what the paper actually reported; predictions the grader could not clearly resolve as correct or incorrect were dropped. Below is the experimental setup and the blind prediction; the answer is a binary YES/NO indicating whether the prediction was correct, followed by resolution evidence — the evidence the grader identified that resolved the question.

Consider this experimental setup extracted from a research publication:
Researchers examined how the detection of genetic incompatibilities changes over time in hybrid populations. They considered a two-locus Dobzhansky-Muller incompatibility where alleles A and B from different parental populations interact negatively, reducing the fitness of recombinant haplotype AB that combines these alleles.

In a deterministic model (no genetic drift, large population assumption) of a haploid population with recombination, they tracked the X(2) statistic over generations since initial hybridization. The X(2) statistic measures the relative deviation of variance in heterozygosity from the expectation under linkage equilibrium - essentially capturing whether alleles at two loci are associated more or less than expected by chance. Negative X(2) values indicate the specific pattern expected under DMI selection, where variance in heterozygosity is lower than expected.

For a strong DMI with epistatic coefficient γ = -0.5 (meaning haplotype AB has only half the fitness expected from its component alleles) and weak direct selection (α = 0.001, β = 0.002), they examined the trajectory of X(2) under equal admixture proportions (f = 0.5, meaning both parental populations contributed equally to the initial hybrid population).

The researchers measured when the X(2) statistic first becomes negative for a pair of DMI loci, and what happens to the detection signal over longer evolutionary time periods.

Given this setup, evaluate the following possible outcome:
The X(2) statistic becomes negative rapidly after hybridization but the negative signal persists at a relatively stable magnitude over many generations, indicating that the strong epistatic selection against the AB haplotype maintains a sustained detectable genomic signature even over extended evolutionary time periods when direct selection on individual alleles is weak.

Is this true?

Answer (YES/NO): NO